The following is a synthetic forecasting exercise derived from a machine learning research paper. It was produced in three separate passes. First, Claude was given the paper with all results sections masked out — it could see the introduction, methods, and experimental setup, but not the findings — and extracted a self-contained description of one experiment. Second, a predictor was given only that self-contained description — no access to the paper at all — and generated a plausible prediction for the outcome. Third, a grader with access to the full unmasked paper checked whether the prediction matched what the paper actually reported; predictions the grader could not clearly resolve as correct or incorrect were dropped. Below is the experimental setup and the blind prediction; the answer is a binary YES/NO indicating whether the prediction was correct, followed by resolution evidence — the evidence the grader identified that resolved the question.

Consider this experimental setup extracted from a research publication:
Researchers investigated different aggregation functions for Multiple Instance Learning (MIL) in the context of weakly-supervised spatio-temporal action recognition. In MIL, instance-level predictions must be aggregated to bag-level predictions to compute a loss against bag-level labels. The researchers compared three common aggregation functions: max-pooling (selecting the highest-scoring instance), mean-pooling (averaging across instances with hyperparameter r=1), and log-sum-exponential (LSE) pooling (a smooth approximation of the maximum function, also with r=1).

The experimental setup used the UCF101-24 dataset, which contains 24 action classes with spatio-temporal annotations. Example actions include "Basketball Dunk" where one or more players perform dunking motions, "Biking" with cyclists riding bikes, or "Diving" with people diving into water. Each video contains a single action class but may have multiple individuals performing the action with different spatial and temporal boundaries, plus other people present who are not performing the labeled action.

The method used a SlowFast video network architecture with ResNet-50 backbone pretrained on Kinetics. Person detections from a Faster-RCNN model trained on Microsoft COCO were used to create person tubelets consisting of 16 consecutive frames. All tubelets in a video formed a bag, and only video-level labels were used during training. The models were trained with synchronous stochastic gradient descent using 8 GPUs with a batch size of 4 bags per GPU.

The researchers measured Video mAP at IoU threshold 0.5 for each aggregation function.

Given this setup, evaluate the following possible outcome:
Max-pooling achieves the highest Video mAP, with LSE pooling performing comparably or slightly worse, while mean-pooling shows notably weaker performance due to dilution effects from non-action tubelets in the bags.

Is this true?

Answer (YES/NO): NO